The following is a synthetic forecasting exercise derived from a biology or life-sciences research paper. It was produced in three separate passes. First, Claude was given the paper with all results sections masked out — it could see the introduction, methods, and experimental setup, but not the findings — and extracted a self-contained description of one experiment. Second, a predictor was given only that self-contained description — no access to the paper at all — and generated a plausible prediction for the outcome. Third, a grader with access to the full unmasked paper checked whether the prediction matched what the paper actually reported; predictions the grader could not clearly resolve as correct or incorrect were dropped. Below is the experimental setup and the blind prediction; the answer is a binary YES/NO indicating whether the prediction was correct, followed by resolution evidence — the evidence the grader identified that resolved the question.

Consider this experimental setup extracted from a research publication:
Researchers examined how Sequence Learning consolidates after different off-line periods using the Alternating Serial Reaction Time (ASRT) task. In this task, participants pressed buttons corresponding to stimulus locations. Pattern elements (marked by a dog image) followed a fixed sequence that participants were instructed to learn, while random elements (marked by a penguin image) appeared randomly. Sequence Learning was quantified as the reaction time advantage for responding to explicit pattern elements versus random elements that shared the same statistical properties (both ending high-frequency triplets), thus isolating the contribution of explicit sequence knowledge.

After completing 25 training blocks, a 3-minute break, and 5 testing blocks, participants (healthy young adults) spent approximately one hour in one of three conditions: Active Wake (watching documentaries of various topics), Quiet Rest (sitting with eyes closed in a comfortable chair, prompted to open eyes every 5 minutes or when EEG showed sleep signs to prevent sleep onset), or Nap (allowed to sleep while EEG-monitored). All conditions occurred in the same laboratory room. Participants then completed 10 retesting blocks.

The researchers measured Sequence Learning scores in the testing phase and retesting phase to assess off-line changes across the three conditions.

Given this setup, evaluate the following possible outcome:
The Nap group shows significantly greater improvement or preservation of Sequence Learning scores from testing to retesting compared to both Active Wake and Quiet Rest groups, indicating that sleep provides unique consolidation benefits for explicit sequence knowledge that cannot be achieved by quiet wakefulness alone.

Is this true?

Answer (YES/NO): NO